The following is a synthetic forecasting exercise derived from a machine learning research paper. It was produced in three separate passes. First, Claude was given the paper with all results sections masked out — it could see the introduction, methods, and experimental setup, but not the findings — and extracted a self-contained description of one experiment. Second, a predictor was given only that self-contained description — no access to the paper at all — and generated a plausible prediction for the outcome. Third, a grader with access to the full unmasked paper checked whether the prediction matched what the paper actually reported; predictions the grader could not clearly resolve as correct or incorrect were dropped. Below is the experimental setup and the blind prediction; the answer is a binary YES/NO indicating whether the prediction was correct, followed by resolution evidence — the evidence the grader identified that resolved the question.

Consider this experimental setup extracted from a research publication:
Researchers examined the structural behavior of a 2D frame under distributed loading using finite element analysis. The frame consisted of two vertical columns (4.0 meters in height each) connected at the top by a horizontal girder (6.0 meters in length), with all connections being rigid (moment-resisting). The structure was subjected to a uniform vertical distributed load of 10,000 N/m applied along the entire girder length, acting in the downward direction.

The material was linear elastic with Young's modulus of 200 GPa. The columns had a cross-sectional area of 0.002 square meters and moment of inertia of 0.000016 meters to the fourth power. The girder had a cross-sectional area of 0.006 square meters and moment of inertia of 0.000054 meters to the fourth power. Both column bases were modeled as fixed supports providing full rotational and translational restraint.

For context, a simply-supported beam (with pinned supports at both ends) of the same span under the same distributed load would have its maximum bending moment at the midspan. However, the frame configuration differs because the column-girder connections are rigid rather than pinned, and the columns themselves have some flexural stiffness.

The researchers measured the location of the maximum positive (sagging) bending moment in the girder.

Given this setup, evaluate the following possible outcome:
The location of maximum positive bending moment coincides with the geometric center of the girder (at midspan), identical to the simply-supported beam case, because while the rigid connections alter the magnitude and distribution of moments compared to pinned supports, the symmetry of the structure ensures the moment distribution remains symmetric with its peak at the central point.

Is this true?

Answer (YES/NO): YES